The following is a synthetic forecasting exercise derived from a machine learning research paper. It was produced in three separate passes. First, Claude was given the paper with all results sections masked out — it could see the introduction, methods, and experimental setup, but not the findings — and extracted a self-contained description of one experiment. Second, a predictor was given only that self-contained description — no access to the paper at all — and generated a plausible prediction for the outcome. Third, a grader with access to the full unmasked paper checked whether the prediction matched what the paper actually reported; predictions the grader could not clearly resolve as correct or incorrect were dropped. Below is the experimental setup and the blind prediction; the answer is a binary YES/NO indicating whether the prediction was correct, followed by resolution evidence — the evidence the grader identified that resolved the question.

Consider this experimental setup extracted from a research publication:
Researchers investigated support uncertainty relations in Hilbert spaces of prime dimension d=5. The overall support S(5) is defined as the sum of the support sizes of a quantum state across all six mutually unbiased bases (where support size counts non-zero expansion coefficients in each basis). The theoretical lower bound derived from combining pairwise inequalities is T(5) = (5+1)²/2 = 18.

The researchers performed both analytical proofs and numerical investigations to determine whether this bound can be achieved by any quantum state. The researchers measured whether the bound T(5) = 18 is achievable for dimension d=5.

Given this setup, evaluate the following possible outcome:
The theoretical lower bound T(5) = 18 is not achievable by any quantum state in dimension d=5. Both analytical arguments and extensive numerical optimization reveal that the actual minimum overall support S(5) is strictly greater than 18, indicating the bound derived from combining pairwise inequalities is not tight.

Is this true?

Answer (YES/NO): YES